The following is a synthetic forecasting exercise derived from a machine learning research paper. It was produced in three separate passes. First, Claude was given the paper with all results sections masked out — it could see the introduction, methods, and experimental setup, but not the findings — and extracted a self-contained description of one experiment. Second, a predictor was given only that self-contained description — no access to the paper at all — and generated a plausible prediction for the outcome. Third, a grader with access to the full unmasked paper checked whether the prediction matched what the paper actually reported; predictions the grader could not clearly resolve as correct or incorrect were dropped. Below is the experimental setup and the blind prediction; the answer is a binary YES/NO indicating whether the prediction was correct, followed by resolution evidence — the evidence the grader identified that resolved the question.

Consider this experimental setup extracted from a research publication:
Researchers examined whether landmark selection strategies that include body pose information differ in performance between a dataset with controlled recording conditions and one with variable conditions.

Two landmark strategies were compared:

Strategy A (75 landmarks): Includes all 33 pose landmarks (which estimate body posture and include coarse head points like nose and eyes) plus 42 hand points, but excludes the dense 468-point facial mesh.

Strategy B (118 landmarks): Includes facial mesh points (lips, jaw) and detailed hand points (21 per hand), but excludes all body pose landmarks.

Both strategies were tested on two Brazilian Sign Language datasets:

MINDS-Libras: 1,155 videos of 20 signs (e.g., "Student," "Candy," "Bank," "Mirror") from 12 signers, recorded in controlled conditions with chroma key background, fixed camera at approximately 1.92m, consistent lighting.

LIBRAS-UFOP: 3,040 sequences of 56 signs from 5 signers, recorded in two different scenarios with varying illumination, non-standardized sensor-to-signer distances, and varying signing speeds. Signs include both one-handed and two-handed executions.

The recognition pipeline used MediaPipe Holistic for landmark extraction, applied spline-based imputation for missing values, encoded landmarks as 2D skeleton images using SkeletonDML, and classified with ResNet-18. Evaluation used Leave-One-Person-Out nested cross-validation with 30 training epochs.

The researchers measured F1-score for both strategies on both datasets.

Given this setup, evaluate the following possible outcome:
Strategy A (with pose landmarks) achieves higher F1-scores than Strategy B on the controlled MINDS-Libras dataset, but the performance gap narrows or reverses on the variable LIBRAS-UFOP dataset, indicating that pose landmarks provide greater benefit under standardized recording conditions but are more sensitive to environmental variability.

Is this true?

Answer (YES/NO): NO